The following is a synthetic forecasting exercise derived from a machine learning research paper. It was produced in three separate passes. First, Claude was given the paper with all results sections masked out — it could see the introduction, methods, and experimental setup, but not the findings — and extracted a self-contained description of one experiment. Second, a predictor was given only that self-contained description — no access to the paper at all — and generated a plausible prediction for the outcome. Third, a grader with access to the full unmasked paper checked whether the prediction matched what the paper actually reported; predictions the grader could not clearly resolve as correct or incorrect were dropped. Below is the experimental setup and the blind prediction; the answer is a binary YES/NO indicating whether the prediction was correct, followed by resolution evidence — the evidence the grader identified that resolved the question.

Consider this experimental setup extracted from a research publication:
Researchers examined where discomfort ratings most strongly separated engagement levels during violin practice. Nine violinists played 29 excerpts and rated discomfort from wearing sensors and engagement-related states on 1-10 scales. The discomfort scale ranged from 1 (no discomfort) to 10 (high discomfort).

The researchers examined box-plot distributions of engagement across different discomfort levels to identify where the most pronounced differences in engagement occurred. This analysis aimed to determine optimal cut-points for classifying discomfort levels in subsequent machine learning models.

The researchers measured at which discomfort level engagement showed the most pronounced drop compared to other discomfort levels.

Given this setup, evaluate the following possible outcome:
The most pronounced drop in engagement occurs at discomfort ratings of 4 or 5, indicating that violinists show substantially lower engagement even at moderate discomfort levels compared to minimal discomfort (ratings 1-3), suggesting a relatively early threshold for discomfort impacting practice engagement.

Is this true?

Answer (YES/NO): NO